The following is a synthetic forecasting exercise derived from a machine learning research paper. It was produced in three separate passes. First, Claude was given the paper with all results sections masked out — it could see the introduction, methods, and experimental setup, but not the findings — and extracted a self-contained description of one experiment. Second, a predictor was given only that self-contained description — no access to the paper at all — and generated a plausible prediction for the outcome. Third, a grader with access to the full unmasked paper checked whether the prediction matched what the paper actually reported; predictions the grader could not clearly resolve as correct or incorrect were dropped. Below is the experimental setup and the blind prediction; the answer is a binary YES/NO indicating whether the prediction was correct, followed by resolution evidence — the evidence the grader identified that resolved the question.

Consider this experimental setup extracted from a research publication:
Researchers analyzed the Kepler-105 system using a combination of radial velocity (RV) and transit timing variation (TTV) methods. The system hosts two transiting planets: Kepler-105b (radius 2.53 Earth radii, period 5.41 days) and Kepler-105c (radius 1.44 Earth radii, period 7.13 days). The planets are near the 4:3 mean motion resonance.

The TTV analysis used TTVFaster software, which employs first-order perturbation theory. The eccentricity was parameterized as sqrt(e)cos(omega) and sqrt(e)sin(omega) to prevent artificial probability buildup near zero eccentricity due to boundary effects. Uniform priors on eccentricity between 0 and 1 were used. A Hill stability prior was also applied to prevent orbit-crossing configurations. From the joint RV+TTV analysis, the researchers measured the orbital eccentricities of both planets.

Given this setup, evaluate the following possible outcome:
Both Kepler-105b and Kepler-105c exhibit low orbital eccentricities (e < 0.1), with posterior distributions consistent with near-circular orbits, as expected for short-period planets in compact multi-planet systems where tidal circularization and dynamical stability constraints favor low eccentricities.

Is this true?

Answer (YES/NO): YES